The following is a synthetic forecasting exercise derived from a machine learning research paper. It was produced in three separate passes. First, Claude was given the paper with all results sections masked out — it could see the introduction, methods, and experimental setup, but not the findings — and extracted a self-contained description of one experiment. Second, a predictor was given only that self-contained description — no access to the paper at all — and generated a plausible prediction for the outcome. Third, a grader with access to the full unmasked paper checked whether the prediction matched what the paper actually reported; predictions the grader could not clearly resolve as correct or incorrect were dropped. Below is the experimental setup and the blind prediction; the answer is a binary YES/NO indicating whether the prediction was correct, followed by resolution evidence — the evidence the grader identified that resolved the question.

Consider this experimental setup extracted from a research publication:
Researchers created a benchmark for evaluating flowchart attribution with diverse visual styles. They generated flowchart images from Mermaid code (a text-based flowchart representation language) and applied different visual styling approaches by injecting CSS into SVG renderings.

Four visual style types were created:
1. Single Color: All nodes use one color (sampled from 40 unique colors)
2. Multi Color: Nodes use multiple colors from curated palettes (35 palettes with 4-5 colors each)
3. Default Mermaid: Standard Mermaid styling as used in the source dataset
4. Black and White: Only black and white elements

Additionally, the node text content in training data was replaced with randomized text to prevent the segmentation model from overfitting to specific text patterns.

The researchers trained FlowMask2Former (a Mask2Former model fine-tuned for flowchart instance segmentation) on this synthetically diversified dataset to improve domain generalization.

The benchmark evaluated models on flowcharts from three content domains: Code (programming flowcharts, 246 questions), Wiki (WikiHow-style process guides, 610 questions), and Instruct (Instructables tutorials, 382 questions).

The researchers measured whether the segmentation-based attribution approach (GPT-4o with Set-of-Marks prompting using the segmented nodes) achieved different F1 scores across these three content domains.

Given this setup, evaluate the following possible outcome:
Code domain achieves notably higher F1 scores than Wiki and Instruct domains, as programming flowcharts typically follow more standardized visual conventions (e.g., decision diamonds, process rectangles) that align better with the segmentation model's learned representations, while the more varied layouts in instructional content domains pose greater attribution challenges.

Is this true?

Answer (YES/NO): NO